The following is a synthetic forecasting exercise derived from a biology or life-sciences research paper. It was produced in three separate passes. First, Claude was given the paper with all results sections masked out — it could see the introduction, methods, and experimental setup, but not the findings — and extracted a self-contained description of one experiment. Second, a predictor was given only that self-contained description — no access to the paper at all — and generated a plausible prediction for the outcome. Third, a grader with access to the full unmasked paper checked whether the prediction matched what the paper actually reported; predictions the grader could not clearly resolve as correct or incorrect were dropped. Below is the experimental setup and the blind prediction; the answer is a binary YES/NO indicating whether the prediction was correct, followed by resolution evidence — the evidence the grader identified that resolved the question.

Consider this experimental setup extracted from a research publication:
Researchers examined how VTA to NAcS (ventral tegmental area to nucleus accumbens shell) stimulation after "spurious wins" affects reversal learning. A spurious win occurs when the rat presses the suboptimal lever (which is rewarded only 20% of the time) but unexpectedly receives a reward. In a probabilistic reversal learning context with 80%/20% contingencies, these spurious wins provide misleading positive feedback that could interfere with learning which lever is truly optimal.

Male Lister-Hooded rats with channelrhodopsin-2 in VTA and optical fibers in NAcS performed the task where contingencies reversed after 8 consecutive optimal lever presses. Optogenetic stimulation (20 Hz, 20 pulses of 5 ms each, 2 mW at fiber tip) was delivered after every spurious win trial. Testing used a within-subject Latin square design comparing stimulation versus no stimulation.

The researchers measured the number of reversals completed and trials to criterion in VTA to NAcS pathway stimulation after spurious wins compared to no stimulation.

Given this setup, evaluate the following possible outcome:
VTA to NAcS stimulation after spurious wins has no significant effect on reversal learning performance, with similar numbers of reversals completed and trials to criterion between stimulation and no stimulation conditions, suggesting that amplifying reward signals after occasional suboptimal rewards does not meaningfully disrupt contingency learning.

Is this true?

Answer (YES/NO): YES